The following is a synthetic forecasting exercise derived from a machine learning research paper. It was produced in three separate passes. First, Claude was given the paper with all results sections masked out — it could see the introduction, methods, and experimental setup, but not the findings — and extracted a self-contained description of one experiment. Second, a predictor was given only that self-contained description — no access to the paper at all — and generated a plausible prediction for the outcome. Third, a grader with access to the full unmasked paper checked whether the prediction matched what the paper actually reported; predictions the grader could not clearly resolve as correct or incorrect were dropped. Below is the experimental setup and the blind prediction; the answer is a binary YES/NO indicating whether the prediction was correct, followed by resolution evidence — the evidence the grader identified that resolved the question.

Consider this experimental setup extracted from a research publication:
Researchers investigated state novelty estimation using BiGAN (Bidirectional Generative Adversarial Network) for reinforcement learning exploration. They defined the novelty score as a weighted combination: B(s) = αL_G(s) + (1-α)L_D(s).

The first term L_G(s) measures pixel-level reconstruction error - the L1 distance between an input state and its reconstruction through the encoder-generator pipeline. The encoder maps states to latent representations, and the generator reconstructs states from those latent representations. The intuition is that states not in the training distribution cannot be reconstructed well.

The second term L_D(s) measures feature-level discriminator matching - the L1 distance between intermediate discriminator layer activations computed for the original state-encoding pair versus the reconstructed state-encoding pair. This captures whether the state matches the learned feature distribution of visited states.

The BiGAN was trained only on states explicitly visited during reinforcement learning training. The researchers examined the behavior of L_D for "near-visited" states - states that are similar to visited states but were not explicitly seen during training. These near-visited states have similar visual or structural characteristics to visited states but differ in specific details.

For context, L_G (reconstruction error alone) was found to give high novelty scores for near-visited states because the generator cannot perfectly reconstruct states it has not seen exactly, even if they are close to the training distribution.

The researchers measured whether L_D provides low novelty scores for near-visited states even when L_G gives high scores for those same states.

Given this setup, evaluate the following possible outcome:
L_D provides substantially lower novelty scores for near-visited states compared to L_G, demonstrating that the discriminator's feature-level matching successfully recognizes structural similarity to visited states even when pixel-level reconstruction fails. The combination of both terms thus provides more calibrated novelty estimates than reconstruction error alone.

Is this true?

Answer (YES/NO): YES